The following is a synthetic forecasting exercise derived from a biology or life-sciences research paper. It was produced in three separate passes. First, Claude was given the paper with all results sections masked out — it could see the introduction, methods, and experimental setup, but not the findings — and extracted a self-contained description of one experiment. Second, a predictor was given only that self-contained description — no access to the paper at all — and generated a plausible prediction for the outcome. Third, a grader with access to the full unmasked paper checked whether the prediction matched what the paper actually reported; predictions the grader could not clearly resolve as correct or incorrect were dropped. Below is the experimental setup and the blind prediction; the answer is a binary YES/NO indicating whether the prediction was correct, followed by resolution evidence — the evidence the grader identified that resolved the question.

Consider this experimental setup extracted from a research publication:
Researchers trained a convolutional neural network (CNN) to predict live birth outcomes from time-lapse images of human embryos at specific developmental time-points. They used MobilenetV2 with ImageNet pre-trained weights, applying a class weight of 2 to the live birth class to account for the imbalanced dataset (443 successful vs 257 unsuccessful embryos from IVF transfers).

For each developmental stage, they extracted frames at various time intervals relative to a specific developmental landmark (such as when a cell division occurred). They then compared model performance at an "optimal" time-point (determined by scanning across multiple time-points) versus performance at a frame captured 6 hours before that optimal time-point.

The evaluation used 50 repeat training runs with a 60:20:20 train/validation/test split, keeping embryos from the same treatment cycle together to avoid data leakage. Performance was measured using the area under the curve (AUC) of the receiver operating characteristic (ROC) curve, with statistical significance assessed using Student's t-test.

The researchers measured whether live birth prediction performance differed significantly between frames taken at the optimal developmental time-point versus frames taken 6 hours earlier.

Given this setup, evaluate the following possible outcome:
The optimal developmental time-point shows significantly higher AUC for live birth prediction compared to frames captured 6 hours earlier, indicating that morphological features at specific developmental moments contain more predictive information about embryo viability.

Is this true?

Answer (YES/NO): YES